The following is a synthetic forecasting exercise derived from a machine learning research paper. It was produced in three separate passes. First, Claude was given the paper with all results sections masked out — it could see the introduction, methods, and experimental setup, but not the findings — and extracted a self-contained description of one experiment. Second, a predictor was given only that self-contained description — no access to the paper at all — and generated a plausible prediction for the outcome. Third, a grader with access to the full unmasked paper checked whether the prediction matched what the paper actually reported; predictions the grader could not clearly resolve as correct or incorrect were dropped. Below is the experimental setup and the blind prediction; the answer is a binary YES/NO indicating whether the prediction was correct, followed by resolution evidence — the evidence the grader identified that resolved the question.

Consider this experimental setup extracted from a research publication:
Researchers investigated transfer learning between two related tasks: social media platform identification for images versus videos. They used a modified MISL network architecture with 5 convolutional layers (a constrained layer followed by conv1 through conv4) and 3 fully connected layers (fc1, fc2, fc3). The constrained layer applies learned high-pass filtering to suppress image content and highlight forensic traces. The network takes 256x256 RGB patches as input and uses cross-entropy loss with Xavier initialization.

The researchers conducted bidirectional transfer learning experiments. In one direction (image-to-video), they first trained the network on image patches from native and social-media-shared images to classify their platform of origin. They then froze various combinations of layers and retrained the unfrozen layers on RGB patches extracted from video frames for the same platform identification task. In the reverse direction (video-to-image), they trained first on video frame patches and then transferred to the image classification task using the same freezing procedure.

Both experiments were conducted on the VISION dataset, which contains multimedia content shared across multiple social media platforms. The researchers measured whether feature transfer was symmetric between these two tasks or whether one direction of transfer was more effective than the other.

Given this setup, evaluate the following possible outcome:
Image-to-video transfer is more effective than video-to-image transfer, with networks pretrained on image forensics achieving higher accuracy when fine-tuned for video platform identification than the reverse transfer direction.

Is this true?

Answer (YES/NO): YES